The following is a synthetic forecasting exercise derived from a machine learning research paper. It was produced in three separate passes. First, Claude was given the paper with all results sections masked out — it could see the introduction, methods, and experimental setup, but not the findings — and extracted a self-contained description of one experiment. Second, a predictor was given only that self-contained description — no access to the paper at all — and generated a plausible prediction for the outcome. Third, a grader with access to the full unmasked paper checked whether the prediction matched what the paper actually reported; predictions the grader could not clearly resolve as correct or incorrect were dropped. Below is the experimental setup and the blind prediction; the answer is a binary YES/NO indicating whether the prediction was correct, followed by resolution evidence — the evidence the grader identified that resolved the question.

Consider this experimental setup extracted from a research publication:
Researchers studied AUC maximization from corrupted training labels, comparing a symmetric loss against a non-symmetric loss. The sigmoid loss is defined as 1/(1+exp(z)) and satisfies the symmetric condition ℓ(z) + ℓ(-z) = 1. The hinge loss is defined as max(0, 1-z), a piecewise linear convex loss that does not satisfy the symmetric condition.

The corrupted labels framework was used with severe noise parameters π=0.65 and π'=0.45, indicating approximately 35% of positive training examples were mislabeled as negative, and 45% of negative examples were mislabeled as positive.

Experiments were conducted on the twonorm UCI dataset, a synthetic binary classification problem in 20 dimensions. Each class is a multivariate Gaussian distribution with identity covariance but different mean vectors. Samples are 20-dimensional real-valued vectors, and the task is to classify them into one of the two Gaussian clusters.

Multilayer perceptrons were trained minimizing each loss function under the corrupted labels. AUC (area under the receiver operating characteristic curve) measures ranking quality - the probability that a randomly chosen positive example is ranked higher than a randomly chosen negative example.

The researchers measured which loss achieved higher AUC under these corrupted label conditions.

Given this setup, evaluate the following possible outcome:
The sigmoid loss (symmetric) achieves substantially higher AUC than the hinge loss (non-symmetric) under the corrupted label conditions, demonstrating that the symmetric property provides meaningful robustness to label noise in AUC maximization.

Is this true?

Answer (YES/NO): YES